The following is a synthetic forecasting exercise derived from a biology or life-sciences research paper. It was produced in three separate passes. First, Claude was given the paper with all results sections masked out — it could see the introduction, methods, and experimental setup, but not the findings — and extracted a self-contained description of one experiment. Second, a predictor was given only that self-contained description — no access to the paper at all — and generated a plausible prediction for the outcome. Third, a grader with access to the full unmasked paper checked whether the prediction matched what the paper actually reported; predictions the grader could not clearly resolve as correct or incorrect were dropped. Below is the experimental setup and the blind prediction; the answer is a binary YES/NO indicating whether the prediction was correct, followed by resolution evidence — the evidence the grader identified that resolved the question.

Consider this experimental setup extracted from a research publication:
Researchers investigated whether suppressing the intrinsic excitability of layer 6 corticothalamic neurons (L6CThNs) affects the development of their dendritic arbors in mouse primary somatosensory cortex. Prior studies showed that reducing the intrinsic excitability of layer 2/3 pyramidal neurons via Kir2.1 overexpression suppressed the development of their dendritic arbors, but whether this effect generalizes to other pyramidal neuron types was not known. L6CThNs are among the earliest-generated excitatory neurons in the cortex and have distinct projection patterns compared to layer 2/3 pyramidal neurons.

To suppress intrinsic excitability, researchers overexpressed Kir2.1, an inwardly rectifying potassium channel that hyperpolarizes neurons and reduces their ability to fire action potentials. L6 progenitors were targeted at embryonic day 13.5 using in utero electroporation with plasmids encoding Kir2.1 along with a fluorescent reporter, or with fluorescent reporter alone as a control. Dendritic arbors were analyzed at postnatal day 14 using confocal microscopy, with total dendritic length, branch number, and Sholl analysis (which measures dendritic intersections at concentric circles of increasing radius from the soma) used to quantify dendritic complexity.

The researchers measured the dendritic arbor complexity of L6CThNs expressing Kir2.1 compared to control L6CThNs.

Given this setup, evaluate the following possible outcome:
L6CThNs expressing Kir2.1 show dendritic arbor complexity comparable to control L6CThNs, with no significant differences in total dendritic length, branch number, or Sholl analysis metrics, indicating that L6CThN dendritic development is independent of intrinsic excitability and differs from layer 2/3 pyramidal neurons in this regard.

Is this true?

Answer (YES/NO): NO